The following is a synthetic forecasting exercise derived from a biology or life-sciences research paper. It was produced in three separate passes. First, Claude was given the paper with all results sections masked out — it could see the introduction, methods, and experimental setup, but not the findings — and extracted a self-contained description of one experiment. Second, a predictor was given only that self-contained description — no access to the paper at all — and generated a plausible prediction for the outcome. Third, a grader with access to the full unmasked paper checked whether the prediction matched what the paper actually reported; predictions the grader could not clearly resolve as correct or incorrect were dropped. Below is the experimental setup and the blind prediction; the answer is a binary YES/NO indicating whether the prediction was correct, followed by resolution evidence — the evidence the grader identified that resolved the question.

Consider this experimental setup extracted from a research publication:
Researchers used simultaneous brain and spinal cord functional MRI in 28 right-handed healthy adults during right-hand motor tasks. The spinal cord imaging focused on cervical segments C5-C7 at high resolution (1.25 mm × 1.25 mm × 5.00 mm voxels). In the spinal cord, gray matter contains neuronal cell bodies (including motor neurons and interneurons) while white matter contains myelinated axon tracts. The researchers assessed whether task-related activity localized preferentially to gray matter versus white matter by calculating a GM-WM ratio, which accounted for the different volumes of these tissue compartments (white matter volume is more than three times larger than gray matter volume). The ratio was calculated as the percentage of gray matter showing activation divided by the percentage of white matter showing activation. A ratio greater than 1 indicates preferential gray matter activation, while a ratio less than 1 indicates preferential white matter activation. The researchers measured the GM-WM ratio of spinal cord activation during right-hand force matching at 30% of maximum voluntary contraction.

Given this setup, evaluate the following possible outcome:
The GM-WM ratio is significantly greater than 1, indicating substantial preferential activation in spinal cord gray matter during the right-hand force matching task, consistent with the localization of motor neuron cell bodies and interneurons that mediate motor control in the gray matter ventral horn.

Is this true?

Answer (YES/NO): YES